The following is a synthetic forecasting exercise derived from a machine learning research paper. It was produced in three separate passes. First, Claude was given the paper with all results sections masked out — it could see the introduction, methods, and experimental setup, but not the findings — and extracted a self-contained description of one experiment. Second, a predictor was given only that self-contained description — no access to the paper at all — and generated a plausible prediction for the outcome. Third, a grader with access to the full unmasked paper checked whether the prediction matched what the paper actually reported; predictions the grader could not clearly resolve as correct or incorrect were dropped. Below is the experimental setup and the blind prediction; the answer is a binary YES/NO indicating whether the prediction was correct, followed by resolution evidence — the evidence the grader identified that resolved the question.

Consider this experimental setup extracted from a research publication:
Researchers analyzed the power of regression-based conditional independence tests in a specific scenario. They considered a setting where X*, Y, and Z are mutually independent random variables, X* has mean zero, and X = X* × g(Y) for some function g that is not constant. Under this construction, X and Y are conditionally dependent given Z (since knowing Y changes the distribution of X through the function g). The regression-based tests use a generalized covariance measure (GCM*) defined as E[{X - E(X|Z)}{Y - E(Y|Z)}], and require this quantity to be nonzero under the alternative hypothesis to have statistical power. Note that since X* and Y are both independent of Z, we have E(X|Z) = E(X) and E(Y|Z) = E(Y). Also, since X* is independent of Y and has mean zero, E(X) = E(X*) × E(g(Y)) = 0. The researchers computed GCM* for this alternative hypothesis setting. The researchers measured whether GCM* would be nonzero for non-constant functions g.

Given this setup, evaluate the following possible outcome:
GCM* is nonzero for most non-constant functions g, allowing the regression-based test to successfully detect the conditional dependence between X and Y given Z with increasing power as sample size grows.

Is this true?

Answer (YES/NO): NO